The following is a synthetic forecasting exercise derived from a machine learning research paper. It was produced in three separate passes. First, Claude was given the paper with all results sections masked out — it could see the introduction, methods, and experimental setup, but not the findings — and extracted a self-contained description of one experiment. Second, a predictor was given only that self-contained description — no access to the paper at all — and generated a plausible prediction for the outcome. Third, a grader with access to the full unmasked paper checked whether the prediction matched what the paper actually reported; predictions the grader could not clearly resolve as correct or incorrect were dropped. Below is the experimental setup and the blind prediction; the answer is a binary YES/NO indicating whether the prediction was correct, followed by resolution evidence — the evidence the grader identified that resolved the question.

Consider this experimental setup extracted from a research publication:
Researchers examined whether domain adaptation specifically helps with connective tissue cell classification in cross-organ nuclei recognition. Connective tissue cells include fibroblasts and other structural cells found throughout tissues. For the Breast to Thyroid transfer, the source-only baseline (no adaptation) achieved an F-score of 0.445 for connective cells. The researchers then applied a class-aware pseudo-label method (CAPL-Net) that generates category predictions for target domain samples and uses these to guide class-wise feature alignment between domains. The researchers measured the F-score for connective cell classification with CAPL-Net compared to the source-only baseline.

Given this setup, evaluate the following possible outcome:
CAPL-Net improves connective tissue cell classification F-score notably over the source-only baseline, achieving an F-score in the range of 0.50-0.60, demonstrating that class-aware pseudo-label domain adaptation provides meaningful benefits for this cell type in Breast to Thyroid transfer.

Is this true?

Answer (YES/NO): NO